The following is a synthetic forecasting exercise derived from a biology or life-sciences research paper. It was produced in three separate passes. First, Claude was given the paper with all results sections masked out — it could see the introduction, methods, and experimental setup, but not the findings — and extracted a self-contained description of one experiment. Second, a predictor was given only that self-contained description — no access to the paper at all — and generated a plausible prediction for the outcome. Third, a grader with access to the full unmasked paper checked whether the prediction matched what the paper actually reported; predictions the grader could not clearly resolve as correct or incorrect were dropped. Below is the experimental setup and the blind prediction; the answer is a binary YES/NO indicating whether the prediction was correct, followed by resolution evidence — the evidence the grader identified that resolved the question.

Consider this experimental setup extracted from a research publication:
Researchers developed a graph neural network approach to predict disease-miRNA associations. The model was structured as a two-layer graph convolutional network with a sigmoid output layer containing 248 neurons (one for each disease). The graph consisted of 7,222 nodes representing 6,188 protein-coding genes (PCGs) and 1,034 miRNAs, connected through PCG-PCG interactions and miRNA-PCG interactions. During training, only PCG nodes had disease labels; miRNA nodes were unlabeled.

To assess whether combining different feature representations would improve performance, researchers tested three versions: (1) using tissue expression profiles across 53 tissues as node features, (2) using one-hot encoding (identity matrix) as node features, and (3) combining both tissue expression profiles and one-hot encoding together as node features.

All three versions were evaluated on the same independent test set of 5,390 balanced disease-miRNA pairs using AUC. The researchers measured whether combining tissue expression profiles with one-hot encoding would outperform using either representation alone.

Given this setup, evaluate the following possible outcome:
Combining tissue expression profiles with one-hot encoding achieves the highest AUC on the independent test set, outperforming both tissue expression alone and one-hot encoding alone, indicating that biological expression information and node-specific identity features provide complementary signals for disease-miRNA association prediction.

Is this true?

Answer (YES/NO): NO